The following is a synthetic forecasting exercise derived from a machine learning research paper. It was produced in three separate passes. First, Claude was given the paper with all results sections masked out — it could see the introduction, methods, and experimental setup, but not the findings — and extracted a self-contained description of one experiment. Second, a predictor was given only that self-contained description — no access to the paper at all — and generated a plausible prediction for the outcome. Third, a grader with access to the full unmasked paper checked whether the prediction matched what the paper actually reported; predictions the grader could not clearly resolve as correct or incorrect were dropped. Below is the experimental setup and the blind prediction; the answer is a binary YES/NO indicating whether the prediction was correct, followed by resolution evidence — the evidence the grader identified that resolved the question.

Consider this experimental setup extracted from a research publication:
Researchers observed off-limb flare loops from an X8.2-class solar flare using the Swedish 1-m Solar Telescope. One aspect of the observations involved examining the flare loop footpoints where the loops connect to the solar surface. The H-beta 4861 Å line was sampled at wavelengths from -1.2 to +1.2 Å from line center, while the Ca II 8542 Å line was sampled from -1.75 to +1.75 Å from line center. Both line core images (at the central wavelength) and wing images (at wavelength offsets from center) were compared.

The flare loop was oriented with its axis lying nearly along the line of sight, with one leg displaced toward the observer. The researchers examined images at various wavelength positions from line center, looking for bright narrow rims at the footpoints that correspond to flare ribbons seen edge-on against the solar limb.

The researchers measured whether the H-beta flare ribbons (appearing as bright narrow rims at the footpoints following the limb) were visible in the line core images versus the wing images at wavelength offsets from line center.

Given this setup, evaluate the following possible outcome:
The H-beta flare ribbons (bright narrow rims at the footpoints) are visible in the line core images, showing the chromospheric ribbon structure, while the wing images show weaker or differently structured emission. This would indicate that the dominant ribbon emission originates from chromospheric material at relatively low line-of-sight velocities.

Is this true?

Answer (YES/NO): NO